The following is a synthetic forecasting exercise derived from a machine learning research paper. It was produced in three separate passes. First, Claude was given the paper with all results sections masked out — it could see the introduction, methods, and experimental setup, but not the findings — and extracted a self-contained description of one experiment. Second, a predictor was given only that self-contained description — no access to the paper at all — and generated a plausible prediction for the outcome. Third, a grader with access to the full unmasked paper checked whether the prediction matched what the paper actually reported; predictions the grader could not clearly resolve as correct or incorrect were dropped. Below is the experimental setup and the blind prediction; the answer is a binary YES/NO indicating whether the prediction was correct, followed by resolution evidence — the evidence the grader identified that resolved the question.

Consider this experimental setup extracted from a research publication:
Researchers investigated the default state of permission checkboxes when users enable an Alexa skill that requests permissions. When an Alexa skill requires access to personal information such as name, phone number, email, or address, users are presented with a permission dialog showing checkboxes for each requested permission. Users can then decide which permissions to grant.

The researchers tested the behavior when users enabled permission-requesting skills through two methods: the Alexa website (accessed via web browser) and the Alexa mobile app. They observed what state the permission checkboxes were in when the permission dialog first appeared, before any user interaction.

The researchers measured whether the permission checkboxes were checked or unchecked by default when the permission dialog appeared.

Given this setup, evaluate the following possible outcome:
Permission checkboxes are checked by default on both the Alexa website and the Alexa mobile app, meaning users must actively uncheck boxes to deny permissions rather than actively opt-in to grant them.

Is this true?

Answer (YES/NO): YES